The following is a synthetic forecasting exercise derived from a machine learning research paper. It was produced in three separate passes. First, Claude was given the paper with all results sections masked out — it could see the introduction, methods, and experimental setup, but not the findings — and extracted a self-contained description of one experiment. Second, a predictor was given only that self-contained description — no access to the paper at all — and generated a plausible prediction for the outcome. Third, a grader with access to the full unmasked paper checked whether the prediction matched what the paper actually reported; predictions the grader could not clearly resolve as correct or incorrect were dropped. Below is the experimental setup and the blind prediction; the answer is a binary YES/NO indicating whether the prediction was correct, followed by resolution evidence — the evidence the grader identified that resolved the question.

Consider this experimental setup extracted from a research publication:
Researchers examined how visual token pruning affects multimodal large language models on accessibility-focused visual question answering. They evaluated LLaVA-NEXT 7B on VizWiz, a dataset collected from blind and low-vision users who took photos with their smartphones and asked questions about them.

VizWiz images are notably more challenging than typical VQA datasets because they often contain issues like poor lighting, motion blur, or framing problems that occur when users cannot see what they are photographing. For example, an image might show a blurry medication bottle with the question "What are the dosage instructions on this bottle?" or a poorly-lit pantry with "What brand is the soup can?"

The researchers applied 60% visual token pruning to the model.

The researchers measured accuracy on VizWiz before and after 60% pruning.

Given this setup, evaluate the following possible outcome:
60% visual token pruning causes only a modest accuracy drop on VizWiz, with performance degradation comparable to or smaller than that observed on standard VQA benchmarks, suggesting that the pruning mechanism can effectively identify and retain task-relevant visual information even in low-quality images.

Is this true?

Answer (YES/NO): YES